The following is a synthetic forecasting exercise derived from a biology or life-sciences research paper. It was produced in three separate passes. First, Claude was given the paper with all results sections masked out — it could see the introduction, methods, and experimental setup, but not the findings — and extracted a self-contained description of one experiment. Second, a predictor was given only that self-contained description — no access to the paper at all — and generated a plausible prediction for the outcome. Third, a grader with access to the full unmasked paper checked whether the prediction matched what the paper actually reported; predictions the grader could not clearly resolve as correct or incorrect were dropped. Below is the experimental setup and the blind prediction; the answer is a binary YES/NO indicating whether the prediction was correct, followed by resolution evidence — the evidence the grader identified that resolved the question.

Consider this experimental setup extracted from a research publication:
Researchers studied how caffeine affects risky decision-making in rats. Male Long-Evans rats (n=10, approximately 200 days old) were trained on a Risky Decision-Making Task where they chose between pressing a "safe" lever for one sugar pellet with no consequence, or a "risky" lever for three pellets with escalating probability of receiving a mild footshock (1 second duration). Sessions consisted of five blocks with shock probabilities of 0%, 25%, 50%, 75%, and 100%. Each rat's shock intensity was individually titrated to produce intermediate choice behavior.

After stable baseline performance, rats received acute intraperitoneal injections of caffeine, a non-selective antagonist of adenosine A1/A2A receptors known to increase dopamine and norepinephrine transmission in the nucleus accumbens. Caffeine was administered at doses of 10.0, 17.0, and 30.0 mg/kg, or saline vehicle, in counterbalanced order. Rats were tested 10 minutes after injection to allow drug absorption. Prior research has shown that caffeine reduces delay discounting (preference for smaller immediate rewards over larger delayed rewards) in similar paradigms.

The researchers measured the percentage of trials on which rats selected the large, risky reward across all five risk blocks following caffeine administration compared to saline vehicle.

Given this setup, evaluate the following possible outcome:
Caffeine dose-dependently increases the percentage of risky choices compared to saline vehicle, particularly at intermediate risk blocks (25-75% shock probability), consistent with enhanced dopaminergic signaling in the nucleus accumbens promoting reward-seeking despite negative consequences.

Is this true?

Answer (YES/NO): NO